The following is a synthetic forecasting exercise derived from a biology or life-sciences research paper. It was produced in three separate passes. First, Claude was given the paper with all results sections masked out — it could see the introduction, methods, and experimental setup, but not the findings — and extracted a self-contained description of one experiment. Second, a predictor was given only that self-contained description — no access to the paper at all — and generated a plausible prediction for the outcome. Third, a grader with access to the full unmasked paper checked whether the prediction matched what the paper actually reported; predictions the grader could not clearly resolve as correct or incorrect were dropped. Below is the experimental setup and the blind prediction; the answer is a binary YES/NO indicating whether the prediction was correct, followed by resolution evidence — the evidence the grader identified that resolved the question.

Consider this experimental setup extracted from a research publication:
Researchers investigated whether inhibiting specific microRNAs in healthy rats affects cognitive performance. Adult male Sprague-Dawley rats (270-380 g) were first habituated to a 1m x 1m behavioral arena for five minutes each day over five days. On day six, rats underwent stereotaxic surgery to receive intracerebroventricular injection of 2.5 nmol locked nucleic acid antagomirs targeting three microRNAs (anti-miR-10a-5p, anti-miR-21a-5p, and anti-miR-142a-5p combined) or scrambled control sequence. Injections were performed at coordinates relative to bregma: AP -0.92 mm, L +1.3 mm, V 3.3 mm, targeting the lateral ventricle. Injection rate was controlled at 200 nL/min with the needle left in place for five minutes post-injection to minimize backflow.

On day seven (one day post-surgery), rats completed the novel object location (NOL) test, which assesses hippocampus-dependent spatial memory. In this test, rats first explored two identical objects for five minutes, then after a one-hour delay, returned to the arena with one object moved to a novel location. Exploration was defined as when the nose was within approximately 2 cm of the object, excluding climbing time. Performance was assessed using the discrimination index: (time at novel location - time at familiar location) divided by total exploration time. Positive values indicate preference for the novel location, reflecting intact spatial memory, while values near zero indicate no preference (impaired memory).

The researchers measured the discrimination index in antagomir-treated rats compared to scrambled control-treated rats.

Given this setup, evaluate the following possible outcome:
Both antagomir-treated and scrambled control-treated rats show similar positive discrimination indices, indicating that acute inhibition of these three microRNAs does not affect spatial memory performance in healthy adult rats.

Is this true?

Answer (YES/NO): YES